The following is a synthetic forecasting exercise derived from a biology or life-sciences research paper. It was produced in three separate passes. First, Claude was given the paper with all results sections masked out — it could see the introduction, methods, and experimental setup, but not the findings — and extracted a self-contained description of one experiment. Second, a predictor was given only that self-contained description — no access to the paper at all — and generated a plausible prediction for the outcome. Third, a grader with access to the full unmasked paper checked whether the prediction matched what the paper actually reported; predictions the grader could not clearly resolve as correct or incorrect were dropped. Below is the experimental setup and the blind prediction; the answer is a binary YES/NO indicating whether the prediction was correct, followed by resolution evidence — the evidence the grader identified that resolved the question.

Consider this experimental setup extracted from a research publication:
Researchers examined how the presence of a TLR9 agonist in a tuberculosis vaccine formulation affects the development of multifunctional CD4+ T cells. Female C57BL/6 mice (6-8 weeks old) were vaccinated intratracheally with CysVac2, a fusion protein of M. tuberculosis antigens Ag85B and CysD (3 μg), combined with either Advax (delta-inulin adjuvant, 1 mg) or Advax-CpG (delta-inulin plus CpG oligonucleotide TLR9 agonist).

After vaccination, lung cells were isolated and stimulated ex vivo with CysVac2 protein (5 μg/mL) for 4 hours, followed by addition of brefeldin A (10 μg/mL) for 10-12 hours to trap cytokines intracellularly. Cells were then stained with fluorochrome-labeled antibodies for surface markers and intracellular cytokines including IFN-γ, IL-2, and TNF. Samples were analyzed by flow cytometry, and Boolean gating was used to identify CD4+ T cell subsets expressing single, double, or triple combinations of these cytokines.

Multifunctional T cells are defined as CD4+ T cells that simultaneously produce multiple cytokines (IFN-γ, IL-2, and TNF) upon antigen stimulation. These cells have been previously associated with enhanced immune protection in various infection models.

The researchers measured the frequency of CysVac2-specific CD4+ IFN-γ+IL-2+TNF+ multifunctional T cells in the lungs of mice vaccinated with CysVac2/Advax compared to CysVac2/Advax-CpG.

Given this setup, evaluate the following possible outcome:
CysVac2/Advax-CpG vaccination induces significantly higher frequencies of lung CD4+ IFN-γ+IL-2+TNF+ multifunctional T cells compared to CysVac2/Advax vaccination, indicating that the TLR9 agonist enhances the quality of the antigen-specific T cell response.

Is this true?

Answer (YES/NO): YES